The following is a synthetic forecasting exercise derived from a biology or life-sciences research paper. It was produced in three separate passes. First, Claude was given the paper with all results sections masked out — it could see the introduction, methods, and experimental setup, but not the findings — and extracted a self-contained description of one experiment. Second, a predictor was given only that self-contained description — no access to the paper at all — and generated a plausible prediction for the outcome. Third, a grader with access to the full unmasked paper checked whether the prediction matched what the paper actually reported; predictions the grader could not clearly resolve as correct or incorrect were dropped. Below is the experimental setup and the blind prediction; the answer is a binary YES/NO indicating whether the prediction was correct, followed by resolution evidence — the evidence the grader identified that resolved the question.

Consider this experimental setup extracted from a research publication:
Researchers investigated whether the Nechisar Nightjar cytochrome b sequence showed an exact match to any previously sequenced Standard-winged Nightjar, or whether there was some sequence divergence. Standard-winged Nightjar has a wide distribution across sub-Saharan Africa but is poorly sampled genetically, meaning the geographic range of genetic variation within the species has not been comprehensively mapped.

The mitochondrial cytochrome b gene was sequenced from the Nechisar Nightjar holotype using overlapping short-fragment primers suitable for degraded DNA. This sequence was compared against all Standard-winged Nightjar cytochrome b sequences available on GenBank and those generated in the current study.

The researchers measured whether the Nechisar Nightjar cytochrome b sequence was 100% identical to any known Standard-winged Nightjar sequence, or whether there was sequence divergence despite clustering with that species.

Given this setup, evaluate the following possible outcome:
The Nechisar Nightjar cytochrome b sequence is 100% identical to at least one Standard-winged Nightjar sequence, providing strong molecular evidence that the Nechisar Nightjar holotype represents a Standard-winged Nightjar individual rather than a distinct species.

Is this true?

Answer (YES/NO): NO